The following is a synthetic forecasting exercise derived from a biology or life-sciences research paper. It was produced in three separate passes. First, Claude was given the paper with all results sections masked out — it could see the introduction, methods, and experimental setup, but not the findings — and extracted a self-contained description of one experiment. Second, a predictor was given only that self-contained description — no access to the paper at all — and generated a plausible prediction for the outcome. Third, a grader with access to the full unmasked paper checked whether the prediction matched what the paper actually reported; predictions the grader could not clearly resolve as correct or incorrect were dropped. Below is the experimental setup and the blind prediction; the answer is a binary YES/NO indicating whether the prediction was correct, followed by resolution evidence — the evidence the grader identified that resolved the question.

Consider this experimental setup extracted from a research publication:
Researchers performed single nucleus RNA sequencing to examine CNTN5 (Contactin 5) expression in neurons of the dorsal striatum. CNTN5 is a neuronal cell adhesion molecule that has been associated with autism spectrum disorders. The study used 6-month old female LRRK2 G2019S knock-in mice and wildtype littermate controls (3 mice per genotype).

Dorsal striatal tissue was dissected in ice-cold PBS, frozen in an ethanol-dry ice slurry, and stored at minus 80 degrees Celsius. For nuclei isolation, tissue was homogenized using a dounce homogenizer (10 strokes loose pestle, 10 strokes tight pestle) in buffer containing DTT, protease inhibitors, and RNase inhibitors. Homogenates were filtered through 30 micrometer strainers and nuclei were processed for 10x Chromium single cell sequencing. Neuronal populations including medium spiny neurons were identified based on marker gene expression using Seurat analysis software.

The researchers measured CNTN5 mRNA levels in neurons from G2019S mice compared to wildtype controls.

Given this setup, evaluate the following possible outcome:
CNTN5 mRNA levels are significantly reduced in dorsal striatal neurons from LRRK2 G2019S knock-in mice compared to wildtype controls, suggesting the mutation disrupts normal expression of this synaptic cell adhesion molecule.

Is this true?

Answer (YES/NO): NO